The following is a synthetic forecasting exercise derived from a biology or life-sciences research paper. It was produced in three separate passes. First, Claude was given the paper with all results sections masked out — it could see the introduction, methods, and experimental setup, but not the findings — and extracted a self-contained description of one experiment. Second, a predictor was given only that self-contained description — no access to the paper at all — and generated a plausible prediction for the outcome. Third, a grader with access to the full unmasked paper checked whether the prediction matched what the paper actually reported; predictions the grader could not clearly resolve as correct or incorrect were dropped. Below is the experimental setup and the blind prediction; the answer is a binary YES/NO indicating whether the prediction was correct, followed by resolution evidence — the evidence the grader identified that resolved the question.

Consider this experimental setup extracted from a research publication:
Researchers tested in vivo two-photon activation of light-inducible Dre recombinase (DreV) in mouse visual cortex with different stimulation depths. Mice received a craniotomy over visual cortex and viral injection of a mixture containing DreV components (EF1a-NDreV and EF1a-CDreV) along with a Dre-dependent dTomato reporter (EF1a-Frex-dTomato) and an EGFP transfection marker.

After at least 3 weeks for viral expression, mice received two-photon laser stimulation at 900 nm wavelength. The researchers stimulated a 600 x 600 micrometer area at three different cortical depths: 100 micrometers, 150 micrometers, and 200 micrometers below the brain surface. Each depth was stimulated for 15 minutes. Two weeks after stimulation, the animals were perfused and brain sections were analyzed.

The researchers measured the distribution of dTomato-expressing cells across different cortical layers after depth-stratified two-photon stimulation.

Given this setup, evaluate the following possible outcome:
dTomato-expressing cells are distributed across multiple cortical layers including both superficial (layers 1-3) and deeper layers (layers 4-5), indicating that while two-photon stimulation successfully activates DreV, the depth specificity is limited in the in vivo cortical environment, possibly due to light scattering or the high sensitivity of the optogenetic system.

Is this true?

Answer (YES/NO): NO